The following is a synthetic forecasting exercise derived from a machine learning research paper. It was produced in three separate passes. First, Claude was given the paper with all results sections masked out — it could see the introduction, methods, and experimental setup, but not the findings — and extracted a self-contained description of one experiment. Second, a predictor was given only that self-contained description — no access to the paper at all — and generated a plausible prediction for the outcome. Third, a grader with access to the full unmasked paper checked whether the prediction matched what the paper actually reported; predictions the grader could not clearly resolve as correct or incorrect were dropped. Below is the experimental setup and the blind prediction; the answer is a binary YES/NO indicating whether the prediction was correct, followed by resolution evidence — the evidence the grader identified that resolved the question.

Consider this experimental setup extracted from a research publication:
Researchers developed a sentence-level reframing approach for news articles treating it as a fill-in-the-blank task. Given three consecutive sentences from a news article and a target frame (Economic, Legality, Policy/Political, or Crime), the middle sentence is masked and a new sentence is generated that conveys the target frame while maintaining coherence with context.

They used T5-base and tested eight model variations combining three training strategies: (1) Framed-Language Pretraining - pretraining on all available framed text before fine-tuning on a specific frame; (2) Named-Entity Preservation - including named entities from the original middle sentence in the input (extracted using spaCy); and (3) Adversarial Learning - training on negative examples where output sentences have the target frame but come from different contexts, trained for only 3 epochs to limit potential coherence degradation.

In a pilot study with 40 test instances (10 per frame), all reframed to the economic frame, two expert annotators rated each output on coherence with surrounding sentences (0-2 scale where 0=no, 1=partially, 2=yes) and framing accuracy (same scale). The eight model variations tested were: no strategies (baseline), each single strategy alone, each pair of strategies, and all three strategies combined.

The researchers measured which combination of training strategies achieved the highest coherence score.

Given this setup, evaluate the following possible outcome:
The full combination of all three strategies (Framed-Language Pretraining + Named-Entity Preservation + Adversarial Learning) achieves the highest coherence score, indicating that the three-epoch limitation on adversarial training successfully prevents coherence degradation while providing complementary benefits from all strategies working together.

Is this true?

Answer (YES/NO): NO